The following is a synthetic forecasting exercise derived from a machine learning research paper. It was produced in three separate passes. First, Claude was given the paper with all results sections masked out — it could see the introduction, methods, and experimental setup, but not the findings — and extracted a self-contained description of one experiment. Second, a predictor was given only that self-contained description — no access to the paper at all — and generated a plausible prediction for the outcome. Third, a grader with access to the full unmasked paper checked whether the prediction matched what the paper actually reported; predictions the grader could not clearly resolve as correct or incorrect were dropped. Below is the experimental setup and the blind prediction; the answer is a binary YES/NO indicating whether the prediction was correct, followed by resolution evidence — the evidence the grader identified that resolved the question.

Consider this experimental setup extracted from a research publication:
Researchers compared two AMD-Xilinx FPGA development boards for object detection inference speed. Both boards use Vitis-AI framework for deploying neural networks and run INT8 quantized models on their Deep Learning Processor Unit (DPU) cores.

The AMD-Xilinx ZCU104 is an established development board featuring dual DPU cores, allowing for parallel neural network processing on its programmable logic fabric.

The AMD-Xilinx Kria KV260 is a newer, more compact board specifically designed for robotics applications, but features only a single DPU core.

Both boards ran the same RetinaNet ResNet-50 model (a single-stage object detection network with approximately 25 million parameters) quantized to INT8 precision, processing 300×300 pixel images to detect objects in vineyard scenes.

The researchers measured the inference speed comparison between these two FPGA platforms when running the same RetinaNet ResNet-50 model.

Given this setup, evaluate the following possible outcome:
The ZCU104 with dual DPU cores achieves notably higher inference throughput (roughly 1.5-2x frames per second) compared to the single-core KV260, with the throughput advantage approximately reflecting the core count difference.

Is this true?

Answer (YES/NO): YES